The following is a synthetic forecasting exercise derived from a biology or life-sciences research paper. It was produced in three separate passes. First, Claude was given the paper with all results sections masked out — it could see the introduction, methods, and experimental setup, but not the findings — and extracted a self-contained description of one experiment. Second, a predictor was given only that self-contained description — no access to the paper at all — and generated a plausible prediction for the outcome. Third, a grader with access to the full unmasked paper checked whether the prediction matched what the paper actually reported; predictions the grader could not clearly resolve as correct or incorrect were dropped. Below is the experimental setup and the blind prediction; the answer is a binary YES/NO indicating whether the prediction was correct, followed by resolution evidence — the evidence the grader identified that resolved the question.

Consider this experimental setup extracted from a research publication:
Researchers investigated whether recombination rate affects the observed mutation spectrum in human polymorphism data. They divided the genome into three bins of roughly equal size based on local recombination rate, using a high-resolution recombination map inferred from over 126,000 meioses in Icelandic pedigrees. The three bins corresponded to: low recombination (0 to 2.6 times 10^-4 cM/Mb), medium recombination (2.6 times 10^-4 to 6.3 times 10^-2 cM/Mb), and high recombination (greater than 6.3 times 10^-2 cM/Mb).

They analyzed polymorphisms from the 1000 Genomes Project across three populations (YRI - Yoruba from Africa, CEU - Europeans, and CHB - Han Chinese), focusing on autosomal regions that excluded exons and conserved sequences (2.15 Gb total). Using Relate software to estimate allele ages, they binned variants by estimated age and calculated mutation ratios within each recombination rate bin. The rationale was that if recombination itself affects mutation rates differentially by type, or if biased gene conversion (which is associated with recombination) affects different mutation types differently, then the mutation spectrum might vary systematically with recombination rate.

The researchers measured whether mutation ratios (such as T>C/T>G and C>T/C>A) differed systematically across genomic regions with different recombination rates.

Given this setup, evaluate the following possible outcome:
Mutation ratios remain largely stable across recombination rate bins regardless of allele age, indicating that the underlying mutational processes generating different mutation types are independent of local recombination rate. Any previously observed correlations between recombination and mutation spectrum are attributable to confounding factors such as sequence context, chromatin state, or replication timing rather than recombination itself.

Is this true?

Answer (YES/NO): YES